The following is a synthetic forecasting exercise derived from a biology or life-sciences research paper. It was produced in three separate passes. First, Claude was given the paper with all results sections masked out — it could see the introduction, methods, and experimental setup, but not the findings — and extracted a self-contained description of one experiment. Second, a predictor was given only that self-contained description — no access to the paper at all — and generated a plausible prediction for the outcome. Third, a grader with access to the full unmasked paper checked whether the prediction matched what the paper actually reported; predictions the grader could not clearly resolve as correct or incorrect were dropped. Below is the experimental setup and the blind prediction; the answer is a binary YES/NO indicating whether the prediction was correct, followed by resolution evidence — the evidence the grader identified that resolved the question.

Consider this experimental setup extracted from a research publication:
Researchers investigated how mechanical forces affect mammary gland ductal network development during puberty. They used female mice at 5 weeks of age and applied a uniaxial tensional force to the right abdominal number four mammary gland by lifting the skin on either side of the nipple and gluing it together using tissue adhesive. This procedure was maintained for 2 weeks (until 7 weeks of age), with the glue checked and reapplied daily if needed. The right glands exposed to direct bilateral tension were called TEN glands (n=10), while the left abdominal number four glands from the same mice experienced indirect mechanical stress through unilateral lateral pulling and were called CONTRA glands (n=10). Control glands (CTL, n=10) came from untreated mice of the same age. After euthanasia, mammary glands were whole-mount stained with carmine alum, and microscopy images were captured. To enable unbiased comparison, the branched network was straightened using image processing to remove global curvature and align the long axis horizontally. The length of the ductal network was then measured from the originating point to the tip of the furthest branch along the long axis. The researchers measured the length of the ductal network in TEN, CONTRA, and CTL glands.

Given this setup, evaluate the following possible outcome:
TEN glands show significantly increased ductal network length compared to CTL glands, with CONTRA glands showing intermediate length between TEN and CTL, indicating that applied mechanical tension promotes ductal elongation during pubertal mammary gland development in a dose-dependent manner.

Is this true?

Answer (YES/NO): YES